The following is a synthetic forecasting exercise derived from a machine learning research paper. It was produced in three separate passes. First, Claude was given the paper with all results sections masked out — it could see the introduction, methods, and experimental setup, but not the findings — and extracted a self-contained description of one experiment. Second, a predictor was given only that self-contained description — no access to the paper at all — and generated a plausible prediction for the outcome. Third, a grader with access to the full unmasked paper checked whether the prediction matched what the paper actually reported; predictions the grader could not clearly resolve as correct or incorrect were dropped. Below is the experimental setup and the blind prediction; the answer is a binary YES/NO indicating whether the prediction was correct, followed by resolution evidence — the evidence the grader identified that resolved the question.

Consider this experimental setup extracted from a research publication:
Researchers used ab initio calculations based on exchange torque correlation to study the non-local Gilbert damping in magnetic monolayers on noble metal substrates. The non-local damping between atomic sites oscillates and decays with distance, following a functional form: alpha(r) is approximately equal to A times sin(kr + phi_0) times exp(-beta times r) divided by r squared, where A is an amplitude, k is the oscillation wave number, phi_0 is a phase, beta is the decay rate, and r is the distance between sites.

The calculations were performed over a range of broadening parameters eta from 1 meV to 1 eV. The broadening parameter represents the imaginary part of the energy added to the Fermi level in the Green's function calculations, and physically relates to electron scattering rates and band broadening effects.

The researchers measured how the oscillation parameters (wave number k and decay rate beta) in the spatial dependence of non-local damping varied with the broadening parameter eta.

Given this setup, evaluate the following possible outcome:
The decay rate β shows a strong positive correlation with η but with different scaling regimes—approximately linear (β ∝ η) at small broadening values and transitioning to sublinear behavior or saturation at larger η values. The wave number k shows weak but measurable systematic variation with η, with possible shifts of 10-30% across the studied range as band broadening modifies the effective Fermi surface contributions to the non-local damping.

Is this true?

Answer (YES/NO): NO